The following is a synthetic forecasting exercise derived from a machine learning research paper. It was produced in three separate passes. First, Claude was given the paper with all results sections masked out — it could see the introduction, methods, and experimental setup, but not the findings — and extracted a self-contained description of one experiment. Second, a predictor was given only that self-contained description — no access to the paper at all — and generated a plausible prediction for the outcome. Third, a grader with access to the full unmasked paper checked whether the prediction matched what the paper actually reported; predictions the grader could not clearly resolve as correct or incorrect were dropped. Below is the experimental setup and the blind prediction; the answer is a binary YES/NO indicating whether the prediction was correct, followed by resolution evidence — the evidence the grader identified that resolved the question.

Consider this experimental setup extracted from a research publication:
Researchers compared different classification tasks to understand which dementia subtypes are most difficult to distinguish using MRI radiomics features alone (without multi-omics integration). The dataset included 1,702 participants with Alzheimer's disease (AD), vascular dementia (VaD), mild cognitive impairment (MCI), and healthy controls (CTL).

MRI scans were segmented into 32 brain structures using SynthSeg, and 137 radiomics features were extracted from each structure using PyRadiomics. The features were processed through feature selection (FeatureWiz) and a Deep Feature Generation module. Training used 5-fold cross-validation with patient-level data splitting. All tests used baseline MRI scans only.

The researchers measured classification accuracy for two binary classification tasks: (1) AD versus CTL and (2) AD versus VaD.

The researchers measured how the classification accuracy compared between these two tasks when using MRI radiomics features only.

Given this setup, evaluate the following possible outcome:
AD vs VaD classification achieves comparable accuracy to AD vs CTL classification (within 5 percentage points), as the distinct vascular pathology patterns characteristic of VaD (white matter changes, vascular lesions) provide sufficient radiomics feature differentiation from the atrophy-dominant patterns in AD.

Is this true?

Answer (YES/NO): NO